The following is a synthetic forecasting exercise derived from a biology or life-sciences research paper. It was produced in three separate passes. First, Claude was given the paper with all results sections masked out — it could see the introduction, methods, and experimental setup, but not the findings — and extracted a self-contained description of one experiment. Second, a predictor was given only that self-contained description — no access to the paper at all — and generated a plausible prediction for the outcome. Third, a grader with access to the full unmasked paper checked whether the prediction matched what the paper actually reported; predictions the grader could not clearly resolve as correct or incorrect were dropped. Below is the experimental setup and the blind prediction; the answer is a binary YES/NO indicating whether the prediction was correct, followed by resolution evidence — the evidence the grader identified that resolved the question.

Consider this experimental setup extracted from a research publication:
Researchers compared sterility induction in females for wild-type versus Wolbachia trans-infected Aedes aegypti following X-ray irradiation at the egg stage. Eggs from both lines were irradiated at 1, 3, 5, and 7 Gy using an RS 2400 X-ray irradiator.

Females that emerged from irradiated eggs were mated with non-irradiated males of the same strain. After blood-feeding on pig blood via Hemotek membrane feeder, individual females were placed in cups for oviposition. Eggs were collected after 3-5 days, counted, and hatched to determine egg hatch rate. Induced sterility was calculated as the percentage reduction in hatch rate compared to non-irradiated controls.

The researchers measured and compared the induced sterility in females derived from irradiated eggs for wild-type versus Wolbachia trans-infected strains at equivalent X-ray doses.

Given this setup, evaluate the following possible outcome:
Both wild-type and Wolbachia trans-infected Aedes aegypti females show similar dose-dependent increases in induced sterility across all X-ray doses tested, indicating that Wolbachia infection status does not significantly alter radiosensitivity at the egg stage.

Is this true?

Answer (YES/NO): NO